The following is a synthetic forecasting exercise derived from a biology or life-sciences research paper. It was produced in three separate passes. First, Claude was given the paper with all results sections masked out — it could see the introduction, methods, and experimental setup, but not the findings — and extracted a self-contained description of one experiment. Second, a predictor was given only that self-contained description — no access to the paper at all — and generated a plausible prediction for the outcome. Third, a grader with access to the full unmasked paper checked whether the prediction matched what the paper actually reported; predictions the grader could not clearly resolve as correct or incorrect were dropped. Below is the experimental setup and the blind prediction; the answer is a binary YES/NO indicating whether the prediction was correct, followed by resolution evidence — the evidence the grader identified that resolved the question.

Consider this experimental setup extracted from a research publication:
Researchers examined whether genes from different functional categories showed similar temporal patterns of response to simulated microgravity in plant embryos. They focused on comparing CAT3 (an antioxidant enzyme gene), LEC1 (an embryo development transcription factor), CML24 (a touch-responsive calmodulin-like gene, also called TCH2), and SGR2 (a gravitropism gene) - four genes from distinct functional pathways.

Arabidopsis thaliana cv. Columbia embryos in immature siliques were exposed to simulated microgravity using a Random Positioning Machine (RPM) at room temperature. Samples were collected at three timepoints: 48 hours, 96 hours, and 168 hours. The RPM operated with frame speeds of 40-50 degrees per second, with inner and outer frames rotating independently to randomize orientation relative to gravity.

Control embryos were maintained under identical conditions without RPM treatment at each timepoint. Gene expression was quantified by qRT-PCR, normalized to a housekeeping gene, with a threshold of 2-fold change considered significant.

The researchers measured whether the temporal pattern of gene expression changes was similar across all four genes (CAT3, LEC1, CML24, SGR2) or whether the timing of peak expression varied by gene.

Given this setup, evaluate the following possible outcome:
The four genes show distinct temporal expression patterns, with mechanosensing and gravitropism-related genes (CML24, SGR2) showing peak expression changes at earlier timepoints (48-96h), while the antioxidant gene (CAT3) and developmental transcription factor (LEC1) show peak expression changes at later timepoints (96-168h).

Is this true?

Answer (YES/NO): NO